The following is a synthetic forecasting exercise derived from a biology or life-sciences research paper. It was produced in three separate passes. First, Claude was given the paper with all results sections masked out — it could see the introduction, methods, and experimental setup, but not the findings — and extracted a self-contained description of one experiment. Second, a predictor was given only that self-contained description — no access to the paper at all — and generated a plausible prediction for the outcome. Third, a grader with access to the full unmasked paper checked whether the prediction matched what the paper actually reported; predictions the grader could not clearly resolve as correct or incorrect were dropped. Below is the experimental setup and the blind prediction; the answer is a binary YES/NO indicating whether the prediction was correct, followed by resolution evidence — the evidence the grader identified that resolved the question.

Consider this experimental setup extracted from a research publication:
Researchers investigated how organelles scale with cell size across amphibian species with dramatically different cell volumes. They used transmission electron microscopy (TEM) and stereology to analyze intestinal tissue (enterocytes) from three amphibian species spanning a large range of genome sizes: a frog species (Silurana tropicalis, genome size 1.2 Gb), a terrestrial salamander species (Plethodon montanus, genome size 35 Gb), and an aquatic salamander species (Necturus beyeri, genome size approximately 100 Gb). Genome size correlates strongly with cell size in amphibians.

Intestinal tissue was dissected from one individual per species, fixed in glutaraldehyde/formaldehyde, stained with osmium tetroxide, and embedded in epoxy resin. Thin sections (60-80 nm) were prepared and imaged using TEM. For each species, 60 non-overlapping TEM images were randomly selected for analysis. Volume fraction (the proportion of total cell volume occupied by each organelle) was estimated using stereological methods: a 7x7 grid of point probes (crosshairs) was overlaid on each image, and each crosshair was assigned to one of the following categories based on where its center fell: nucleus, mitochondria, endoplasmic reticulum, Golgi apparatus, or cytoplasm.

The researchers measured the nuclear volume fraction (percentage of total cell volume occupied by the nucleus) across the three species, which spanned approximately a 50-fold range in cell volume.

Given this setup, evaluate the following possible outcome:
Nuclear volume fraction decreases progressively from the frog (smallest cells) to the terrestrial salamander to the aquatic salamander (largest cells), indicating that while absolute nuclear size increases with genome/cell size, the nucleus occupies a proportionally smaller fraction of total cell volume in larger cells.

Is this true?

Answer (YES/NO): NO